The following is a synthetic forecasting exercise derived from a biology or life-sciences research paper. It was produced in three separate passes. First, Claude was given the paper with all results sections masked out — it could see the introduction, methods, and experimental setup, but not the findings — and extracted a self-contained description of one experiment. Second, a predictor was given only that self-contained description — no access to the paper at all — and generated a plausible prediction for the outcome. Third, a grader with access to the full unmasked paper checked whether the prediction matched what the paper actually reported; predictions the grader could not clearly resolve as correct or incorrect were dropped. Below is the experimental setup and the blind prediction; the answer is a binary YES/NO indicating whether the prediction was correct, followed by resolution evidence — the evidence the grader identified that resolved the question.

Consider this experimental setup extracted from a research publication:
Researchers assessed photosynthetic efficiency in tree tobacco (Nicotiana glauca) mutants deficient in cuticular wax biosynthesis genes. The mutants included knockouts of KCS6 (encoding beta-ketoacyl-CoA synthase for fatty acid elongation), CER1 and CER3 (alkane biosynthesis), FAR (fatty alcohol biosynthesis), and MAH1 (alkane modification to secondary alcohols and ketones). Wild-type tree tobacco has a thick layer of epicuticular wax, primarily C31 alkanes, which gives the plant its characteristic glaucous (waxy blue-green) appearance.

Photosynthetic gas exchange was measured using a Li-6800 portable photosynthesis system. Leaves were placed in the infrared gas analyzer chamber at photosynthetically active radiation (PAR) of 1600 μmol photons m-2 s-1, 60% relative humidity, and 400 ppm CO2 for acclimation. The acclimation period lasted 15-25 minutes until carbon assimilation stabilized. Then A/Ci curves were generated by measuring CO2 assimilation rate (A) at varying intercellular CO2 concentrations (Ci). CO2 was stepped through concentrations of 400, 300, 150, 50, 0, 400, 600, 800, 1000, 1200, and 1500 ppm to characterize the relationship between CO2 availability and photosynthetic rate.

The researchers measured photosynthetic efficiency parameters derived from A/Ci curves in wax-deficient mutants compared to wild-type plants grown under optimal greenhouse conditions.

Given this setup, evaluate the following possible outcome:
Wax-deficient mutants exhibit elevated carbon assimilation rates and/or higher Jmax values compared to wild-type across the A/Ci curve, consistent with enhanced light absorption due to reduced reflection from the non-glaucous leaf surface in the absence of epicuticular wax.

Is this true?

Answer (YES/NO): NO